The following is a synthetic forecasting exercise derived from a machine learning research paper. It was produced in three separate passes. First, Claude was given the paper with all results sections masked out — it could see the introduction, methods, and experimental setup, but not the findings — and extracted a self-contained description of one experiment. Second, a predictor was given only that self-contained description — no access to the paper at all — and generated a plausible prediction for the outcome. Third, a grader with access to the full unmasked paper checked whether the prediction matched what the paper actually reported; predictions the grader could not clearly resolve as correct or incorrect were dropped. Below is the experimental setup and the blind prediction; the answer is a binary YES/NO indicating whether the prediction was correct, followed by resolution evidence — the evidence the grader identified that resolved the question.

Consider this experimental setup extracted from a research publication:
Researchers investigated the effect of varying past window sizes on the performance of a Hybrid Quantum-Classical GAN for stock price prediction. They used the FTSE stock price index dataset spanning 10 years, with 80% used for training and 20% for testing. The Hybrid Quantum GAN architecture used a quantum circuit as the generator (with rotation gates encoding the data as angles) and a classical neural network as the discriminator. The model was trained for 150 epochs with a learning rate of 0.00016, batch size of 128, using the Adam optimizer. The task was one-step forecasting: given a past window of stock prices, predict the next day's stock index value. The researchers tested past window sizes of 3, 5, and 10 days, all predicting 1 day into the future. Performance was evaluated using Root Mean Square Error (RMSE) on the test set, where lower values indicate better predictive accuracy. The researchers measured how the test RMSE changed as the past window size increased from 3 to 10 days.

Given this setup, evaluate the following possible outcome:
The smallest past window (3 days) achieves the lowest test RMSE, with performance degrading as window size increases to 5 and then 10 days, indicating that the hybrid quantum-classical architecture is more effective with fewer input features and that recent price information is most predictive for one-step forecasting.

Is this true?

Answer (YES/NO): YES